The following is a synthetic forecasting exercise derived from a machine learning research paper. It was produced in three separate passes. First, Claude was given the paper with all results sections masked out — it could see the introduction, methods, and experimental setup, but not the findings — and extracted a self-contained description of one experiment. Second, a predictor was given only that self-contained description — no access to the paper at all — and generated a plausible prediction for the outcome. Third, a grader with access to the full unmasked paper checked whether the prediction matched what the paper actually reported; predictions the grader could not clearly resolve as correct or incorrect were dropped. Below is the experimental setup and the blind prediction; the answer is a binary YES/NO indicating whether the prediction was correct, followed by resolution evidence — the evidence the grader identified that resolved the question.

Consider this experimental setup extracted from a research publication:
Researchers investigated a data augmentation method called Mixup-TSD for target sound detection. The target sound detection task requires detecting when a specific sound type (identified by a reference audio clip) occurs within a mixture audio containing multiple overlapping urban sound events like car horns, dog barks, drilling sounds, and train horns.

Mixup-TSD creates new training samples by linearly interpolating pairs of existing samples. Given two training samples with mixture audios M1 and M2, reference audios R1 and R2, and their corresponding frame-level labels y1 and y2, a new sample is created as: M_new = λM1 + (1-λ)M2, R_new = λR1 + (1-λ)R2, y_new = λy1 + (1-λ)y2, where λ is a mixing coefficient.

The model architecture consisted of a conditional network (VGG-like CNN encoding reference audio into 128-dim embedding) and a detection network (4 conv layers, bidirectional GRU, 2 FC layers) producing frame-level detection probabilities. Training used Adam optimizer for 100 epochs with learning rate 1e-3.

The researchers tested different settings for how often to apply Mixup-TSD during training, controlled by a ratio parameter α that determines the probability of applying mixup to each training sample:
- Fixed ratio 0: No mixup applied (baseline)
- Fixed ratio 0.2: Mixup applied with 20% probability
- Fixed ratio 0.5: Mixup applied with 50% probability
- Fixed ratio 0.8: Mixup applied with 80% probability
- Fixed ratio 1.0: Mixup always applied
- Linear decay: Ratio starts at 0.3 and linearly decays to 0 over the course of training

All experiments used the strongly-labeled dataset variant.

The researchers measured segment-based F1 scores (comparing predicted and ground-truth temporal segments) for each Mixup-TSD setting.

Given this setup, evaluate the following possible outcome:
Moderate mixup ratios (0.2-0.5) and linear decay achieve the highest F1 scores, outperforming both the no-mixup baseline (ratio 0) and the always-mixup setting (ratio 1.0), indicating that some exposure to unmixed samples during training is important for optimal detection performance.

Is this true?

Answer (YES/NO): YES